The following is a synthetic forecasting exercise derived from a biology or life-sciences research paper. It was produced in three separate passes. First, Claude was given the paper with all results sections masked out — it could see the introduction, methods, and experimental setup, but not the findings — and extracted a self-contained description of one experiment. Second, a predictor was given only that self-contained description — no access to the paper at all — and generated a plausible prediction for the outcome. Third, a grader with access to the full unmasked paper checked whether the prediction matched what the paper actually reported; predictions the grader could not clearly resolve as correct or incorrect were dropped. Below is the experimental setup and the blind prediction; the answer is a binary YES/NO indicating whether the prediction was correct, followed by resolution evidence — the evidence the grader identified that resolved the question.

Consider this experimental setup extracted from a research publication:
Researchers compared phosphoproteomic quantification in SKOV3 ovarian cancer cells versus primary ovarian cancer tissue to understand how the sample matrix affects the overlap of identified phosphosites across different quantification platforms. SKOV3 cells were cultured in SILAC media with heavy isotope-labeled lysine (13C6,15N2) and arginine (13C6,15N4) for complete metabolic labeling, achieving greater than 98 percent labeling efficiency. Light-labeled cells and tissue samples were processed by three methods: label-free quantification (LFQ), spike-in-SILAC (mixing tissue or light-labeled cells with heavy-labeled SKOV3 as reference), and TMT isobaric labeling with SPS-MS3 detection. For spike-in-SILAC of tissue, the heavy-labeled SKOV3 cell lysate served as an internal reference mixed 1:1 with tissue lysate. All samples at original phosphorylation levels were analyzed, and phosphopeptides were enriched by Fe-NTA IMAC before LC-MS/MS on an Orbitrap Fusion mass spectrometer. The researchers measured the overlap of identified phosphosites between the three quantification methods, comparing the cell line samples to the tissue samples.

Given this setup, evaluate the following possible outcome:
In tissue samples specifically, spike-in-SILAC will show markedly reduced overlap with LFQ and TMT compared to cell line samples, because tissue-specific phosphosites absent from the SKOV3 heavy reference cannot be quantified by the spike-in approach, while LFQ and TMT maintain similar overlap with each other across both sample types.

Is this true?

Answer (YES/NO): NO